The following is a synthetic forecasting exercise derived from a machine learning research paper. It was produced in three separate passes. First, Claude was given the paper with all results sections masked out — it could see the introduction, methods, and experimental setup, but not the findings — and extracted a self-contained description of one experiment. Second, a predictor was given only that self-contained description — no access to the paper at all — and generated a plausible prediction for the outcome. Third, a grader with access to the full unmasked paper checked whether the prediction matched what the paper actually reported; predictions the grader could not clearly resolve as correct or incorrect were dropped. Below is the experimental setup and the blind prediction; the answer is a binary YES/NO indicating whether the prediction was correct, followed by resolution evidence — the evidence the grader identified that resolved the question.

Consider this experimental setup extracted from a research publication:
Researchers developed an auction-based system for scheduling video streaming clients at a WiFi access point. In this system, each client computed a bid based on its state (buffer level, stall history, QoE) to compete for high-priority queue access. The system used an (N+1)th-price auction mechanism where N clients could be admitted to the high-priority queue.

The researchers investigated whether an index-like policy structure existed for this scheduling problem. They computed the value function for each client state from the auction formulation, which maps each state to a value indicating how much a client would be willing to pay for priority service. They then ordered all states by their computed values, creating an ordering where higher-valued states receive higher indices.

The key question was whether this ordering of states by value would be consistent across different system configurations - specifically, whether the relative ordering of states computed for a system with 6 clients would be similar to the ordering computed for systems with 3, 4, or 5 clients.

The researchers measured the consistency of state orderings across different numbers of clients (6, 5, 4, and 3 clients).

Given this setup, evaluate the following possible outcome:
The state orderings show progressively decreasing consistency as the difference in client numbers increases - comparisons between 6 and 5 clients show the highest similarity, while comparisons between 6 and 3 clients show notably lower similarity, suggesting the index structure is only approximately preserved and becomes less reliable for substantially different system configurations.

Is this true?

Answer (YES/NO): NO